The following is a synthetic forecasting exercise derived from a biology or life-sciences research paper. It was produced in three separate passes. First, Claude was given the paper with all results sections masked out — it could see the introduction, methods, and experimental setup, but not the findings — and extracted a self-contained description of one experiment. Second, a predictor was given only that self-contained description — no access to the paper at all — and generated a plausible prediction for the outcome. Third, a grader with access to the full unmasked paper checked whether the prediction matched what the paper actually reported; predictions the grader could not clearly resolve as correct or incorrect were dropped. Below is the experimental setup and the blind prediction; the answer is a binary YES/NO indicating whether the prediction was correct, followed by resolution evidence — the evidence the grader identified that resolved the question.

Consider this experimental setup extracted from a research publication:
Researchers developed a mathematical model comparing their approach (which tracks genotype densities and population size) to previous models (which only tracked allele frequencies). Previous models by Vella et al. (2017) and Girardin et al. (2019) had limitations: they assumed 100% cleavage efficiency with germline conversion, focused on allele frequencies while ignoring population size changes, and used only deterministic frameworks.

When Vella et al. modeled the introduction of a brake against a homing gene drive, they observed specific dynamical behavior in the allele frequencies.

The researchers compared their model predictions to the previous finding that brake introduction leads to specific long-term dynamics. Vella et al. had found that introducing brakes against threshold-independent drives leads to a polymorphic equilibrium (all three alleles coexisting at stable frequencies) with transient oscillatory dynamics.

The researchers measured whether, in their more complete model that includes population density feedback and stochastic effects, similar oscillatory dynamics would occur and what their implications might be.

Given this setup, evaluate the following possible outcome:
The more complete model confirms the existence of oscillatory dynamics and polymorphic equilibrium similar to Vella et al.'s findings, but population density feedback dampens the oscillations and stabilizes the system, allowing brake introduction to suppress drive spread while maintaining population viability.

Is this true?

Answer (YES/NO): NO